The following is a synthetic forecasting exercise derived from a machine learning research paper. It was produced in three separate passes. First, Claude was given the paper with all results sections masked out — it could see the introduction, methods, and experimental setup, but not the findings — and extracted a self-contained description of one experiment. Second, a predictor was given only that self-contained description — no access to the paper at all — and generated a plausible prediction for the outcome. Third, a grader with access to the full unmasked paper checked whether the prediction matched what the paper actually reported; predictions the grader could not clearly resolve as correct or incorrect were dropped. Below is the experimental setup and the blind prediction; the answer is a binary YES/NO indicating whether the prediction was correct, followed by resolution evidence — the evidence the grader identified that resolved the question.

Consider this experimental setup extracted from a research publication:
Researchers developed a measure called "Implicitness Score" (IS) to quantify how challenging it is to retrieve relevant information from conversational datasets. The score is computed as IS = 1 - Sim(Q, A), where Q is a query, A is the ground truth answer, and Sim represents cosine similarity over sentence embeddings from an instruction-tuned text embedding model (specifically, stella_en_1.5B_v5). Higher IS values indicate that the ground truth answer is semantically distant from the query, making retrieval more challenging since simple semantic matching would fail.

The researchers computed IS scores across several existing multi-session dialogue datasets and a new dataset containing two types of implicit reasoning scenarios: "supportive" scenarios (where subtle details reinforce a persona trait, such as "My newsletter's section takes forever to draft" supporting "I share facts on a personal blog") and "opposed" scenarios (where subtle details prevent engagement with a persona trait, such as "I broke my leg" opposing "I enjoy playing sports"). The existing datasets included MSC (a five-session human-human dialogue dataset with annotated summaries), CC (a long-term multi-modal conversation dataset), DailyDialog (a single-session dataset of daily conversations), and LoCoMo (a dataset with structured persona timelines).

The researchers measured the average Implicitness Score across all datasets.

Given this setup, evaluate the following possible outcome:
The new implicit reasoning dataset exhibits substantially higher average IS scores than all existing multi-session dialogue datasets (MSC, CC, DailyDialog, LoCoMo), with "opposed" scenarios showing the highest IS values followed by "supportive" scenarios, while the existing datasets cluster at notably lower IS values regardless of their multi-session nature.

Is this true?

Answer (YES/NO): YES